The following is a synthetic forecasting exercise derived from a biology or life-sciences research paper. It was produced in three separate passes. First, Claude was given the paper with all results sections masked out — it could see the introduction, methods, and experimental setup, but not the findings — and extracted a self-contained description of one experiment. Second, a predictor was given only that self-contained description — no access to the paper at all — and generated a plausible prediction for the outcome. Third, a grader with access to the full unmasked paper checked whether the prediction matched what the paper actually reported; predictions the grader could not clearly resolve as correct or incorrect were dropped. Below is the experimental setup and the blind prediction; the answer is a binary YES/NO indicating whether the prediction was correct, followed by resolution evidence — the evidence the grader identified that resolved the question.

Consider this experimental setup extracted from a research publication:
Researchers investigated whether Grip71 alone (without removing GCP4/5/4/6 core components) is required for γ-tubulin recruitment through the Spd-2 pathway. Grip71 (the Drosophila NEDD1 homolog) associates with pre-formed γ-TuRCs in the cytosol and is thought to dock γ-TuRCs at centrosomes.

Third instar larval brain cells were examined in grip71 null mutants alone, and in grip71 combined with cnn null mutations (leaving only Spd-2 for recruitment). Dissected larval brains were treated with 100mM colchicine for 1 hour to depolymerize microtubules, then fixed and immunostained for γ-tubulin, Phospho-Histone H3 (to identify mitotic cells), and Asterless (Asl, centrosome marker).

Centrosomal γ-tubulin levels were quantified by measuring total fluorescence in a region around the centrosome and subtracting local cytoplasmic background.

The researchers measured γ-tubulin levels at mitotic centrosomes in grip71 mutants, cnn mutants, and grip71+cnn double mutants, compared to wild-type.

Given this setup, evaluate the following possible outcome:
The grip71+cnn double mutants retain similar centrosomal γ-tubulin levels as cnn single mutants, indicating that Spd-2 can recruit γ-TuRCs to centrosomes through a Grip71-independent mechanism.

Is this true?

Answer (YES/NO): NO